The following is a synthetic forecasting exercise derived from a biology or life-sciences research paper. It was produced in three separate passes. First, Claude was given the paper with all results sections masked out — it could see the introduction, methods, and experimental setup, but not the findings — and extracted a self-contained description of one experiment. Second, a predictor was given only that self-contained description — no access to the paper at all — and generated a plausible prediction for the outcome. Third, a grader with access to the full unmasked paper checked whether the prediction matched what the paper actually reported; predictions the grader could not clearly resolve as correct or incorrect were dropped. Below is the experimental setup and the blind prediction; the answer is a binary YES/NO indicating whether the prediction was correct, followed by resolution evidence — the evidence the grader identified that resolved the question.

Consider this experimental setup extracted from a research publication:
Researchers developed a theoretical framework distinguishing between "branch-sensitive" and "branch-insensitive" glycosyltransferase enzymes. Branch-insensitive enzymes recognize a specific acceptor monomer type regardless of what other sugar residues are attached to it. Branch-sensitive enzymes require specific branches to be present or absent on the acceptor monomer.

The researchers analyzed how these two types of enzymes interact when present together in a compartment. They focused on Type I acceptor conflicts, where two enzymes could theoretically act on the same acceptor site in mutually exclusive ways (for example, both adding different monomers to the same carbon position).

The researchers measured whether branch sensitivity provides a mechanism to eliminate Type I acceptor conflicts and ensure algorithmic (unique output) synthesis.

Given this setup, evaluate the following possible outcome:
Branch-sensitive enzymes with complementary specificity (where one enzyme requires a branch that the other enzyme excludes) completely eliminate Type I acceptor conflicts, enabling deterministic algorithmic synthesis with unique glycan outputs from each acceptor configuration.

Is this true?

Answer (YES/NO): YES